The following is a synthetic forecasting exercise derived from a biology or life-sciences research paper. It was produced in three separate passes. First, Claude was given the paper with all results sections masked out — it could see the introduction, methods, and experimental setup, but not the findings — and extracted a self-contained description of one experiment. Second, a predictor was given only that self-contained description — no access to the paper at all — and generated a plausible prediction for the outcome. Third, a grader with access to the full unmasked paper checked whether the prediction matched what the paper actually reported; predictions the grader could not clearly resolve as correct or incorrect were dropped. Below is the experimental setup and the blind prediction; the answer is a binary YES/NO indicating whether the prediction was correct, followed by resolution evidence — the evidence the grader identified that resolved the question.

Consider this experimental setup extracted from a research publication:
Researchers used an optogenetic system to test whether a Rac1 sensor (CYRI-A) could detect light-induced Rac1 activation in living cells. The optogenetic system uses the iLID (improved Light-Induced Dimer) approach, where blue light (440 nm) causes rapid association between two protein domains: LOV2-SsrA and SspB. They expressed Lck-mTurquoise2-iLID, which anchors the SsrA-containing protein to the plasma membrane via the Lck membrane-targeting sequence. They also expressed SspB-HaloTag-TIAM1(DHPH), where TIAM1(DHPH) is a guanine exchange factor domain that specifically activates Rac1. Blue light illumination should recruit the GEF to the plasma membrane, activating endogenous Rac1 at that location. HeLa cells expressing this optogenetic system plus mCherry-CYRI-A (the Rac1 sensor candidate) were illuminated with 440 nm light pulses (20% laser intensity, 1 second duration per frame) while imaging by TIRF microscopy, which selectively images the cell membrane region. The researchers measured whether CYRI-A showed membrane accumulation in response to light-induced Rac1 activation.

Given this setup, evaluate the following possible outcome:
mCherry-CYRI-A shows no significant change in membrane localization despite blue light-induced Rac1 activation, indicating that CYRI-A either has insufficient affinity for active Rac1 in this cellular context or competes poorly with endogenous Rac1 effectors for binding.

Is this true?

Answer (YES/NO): NO